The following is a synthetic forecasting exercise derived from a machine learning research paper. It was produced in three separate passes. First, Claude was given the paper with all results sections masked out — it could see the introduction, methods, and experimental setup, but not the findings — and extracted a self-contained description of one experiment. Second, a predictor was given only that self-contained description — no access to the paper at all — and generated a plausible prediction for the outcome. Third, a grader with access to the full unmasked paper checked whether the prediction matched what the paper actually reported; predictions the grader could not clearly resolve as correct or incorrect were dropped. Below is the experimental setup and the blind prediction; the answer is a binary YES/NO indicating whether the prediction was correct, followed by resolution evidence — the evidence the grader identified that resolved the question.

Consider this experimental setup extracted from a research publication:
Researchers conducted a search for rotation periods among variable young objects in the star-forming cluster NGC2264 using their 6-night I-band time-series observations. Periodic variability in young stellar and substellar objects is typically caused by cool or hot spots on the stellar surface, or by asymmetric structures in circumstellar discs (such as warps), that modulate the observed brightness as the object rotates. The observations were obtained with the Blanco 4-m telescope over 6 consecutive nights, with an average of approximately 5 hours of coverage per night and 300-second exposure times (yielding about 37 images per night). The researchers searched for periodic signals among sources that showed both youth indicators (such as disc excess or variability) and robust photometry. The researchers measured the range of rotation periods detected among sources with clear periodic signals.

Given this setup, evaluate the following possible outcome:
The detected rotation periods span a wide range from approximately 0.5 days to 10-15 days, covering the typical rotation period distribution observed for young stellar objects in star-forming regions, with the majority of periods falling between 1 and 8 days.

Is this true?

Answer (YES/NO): NO